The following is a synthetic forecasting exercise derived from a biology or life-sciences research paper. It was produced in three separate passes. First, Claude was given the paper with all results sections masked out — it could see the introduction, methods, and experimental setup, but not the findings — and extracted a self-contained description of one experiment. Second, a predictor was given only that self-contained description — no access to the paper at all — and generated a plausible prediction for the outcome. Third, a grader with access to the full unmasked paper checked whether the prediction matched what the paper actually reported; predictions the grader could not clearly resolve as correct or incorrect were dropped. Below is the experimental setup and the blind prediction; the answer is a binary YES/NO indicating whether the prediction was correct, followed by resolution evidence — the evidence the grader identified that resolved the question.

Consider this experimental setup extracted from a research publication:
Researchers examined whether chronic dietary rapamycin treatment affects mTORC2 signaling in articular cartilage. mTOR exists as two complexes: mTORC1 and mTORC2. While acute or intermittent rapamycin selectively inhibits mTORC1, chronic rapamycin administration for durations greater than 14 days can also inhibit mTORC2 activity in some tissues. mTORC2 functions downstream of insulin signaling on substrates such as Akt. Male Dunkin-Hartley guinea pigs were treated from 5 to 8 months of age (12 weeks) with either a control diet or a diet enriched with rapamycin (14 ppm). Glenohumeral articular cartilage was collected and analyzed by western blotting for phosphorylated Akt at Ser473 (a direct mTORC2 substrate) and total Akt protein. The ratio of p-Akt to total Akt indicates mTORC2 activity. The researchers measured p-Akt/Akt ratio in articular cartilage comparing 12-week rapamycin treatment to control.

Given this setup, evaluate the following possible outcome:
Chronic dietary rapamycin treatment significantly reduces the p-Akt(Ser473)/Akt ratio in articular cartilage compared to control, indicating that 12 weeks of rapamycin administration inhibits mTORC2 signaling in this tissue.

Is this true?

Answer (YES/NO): NO